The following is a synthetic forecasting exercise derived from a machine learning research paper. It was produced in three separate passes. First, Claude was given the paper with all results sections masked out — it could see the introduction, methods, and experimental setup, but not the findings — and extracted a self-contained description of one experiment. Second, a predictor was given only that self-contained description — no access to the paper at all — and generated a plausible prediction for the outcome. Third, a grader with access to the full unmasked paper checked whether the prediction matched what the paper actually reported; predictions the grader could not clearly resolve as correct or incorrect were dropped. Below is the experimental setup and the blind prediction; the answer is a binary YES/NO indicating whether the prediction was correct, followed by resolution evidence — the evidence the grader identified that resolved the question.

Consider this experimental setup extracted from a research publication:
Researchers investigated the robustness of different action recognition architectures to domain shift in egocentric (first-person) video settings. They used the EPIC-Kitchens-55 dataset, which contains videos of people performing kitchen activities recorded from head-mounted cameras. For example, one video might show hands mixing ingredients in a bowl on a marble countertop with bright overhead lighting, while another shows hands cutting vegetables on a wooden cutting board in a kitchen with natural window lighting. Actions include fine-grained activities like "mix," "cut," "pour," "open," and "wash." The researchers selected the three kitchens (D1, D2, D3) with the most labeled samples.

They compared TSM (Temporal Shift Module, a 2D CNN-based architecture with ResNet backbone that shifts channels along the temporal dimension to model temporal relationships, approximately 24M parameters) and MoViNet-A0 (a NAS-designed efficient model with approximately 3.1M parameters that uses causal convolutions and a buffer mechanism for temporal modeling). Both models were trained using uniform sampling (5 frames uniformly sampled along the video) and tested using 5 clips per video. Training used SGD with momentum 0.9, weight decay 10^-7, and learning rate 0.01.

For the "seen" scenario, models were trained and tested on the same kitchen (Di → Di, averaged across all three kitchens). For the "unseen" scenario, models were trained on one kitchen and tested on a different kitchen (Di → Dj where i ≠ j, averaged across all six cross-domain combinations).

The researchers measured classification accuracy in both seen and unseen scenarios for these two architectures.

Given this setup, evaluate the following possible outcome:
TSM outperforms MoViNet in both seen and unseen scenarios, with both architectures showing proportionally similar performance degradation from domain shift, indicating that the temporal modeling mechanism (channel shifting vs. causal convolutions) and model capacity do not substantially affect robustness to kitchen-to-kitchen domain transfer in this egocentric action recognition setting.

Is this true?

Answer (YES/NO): NO